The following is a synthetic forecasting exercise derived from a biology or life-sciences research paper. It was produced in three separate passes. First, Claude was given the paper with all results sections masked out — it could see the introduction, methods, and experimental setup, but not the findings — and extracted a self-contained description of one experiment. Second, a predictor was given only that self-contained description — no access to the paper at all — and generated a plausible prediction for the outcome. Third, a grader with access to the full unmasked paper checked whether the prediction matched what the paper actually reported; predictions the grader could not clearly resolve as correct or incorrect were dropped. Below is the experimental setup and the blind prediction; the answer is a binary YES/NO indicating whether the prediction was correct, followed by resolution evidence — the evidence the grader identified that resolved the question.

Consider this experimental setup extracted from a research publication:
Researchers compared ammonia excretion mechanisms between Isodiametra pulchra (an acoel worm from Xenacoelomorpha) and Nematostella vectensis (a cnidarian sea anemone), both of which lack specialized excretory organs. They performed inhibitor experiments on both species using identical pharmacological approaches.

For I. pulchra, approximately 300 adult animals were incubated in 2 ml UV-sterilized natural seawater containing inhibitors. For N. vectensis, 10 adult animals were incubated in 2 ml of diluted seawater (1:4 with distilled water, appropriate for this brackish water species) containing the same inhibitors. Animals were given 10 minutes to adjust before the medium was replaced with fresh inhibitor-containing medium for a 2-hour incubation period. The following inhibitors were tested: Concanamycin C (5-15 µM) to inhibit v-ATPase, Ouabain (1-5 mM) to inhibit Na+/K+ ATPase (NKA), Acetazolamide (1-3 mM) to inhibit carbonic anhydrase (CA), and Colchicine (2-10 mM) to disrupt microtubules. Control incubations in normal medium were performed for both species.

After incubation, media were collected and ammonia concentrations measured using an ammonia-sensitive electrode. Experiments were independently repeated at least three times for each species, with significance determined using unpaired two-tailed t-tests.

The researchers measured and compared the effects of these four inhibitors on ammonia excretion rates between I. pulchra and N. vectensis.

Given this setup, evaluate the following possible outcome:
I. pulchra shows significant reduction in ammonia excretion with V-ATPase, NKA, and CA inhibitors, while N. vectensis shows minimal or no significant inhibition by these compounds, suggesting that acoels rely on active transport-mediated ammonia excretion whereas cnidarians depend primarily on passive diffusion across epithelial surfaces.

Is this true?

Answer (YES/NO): NO